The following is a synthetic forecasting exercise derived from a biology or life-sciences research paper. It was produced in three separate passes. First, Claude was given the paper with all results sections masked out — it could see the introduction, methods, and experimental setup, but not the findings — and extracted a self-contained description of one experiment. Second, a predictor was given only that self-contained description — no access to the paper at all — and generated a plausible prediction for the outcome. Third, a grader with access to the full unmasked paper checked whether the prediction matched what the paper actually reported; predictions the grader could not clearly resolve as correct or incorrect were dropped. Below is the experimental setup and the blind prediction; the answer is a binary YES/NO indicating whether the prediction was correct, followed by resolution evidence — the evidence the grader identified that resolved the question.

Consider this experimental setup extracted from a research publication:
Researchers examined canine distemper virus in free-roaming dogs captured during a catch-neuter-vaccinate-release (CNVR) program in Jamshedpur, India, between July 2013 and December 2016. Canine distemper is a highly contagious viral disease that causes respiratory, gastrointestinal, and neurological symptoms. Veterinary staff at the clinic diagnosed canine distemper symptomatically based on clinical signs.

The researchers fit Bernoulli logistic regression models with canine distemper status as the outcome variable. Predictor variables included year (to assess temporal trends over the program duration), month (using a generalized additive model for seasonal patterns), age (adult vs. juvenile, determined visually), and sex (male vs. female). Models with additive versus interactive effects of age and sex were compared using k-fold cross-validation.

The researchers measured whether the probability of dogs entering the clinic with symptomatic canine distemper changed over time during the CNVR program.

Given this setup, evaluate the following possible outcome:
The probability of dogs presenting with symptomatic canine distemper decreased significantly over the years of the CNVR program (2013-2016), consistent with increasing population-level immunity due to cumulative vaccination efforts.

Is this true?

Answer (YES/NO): NO